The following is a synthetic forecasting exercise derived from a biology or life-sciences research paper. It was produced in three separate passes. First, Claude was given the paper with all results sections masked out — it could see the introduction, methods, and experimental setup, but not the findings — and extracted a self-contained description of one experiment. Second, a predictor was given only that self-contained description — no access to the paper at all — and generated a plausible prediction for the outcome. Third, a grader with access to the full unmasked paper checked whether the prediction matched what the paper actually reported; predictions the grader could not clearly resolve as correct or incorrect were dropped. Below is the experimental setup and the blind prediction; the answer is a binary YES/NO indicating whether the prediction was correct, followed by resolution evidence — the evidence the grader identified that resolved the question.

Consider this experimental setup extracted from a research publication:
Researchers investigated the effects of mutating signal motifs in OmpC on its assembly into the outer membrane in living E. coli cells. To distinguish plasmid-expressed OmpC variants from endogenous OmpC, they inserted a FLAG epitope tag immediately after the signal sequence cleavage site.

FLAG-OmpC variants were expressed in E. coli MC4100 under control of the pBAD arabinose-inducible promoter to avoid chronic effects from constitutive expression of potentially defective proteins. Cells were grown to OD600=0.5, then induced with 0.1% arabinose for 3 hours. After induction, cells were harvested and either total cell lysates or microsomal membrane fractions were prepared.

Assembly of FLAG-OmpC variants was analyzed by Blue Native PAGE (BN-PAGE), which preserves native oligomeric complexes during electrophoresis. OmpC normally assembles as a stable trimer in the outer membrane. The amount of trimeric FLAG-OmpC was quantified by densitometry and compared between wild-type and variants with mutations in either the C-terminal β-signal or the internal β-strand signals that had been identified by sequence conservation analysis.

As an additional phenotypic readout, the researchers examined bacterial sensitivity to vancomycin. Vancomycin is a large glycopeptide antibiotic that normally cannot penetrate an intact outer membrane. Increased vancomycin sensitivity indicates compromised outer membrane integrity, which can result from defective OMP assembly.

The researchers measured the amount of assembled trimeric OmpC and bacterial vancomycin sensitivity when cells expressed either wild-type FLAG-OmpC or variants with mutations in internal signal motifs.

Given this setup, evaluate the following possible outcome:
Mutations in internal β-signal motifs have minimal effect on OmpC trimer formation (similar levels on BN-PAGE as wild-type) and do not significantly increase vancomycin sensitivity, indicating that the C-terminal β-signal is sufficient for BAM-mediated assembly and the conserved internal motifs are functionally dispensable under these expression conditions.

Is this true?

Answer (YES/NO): NO